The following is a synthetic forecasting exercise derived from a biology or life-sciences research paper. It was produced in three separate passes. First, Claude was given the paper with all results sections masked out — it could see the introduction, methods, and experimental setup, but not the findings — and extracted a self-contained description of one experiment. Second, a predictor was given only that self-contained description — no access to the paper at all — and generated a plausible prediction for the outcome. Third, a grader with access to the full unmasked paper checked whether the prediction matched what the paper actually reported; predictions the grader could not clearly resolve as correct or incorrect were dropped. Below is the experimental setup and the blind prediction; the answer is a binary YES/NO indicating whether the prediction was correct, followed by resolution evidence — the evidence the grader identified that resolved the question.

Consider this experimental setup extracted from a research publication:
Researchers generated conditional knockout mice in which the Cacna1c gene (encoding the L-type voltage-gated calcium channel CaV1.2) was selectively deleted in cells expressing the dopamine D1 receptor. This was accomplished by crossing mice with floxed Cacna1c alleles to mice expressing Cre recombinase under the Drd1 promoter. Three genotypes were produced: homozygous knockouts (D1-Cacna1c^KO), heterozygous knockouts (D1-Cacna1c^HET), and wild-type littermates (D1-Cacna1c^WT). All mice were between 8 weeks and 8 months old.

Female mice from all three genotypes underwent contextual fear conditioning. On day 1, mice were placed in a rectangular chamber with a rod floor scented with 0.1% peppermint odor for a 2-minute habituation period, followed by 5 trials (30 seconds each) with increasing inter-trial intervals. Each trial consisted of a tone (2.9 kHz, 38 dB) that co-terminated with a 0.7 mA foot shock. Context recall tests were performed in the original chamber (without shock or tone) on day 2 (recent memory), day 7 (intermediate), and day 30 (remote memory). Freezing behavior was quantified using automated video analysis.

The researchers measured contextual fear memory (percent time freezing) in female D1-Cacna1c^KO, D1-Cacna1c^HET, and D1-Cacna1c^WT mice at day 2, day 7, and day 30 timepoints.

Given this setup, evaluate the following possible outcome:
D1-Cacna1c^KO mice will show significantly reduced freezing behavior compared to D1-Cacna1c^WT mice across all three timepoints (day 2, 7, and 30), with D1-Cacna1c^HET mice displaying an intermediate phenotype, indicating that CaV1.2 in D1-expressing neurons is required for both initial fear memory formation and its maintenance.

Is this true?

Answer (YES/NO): NO